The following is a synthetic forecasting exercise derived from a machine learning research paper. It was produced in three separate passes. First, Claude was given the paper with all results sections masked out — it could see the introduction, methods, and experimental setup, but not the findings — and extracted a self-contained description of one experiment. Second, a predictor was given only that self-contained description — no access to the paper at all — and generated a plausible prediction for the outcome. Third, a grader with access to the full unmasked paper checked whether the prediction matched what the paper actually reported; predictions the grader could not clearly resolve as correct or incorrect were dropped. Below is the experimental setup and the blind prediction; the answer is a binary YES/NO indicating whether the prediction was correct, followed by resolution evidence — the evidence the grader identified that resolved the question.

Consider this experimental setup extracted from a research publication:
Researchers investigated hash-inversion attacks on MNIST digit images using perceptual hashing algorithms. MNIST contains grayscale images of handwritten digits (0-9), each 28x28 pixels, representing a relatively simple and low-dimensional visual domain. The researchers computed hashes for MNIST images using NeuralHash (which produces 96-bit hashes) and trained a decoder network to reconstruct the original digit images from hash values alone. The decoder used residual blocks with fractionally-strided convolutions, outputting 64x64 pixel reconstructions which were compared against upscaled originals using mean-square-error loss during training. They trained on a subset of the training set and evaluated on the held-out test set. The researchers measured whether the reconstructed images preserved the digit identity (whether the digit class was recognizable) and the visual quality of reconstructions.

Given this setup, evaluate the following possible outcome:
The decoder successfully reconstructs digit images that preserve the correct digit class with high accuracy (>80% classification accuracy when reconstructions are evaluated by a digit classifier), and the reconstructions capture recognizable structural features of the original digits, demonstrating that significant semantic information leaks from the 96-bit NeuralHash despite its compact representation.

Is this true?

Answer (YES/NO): NO